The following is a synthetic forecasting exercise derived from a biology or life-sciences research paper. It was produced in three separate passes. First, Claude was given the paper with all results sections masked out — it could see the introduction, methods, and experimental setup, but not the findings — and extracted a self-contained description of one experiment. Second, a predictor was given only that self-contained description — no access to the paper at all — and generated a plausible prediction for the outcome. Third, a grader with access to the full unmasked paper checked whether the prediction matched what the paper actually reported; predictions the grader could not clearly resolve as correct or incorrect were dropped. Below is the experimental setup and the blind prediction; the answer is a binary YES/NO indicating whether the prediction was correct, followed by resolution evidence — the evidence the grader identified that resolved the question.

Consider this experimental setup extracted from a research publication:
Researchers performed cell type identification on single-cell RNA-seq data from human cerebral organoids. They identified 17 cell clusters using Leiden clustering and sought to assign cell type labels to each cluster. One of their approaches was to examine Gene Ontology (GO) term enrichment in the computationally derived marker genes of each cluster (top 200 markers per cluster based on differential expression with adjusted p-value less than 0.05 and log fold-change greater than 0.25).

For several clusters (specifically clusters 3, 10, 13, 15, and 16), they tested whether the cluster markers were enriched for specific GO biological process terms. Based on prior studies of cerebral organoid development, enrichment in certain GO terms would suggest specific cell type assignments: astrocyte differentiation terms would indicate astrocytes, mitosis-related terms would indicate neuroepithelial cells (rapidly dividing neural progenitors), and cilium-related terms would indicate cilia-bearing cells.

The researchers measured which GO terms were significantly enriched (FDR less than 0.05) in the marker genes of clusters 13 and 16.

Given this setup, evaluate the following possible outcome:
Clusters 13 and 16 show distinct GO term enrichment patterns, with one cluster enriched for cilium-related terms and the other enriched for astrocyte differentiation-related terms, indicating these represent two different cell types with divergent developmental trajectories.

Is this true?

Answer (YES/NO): NO